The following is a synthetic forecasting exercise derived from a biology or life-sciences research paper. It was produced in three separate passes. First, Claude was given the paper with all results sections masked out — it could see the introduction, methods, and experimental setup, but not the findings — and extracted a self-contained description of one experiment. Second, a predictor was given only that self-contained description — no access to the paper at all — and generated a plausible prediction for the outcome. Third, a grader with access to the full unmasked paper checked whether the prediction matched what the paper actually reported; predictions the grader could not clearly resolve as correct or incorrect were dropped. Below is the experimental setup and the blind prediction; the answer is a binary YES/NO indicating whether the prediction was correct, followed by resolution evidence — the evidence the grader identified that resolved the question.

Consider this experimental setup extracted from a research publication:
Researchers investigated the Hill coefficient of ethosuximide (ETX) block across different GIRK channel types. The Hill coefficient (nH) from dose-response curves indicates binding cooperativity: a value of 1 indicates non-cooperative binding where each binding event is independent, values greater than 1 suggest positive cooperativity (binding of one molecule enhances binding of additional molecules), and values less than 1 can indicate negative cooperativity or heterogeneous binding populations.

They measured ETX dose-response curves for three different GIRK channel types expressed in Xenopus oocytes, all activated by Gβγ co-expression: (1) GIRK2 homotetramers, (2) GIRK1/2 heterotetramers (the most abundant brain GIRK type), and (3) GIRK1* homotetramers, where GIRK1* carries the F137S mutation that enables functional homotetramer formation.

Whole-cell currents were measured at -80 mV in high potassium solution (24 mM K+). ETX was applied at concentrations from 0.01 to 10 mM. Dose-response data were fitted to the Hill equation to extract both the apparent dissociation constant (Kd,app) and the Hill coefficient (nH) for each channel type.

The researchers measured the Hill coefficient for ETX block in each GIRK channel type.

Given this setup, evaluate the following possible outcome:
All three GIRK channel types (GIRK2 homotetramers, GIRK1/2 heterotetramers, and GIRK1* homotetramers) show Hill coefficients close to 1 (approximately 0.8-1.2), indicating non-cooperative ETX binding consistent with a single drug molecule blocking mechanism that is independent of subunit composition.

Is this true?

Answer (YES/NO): NO